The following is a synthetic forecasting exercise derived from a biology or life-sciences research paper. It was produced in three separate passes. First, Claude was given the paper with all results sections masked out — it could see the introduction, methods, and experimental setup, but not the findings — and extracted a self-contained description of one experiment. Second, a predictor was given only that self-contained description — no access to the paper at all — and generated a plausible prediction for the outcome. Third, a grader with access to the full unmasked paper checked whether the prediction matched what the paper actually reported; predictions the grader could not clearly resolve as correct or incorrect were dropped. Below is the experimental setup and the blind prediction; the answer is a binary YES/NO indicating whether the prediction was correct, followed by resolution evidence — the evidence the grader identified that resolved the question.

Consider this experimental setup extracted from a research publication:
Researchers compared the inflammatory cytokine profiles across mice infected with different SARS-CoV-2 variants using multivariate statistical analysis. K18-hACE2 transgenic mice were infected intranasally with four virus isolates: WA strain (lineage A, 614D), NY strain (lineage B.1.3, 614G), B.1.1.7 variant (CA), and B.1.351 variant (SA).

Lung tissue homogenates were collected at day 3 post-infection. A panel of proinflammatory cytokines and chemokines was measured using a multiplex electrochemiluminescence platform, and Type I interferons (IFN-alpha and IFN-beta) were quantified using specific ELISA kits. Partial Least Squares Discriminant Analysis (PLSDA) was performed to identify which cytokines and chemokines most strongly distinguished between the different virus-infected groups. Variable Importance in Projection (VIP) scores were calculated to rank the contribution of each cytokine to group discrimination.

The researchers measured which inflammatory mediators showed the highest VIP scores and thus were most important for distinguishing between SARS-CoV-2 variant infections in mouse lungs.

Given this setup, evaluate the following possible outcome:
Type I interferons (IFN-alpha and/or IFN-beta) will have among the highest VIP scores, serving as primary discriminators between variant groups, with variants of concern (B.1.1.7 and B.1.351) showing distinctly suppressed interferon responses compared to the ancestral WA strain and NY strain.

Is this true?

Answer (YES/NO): NO